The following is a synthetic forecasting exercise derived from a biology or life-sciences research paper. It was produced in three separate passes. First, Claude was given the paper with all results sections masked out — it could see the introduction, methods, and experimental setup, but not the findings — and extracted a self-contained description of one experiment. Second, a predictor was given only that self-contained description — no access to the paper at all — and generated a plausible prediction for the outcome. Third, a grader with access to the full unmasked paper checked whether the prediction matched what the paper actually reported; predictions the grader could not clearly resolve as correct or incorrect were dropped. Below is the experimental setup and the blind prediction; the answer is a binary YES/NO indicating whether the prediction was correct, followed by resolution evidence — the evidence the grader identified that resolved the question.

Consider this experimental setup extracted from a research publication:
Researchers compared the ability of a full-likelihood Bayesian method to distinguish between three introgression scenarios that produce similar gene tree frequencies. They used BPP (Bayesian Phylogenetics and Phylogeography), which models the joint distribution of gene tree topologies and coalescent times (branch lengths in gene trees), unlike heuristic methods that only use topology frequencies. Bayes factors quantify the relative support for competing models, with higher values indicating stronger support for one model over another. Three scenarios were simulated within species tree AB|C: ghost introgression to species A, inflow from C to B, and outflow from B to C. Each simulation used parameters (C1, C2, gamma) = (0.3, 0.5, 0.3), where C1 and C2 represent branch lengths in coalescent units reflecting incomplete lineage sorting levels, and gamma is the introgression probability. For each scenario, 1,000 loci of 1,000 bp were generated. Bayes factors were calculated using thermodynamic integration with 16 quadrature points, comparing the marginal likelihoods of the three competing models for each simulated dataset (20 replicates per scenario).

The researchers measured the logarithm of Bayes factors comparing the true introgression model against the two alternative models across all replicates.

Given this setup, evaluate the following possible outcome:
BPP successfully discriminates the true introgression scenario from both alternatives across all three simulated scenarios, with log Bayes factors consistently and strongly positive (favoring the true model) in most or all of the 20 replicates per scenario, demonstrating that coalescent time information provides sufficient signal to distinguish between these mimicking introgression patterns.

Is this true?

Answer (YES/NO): YES